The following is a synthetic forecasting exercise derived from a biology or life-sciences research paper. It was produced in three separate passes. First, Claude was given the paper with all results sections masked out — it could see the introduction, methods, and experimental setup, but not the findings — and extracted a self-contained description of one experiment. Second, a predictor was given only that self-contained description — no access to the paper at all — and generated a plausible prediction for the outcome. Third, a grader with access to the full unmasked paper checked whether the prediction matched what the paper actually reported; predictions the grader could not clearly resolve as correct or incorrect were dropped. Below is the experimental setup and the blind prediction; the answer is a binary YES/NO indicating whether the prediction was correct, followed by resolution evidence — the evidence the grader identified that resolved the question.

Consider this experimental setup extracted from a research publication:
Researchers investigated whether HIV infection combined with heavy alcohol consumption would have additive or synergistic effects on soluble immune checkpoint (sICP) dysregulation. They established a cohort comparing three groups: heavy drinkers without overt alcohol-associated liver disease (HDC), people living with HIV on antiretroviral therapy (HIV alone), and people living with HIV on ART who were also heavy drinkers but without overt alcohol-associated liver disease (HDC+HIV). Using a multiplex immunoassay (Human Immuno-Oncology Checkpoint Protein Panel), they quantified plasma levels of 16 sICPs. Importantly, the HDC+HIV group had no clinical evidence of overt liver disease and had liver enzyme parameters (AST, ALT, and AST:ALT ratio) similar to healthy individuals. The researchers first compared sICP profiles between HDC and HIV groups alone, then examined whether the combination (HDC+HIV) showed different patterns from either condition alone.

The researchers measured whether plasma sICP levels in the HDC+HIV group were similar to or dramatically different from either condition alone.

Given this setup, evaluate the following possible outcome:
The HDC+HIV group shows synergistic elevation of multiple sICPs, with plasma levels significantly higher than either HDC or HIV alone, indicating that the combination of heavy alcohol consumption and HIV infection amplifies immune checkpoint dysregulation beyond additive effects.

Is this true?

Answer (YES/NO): YES